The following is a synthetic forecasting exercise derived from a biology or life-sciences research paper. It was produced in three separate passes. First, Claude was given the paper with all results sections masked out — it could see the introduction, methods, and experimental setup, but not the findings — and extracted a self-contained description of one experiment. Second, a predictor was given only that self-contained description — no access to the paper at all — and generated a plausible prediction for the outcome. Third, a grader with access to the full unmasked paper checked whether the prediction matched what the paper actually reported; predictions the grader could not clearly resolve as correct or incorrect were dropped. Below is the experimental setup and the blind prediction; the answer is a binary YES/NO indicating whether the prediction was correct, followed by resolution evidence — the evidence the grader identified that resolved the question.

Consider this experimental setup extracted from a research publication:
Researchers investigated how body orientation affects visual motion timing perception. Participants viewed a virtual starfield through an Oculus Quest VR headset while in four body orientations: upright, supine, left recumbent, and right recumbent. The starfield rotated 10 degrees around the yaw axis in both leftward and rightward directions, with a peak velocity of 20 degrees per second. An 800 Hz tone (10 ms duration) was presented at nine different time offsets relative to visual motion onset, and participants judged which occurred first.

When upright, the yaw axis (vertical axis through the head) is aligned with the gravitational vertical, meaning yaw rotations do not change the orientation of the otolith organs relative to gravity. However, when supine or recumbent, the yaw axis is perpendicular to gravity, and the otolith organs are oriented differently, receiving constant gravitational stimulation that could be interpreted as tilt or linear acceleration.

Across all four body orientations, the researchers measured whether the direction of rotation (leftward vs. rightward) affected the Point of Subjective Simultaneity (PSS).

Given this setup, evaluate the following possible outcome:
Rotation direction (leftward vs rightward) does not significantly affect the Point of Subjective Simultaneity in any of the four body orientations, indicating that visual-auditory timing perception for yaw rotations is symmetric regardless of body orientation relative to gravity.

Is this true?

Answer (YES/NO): YES